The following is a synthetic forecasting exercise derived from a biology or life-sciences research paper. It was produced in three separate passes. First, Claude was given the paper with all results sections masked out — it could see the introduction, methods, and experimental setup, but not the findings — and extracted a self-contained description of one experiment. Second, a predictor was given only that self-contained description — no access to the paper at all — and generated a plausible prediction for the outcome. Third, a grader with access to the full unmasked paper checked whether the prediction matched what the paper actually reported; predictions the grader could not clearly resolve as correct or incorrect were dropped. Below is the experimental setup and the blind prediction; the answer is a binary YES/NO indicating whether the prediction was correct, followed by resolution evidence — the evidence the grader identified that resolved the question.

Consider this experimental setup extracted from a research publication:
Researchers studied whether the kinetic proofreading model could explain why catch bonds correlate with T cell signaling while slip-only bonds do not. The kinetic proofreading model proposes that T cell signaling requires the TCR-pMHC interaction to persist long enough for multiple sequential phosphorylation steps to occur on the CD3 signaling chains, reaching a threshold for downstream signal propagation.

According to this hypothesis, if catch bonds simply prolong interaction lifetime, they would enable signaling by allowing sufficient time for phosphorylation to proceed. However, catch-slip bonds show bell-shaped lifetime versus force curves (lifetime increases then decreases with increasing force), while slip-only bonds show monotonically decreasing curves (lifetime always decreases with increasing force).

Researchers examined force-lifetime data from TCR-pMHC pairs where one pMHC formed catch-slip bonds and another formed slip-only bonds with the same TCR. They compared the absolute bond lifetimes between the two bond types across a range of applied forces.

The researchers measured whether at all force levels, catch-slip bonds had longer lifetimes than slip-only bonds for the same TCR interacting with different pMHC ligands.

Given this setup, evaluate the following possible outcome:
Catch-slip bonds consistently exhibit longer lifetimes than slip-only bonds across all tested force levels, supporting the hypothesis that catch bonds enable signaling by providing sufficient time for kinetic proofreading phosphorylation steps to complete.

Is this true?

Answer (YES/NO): NO